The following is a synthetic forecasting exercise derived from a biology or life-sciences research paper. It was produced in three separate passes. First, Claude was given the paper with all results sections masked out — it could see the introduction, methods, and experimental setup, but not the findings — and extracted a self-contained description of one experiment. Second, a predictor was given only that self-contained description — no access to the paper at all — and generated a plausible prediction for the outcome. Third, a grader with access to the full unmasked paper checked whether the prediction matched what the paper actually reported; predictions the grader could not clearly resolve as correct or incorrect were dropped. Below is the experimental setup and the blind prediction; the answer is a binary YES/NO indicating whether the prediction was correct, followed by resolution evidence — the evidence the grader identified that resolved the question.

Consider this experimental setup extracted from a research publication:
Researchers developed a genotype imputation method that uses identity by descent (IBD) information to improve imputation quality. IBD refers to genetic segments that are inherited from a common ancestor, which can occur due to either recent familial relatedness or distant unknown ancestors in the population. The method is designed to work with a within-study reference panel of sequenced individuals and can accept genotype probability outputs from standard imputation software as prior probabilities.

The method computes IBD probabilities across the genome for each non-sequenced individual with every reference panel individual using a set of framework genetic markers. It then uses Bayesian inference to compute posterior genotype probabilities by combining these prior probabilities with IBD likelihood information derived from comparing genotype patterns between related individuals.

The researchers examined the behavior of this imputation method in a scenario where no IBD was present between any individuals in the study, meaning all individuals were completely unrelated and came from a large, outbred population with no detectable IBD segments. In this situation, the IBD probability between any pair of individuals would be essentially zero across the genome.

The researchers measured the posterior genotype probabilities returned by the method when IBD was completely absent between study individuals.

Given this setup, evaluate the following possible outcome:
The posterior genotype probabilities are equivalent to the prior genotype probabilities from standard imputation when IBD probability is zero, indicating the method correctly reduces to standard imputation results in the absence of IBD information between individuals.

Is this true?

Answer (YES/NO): YES